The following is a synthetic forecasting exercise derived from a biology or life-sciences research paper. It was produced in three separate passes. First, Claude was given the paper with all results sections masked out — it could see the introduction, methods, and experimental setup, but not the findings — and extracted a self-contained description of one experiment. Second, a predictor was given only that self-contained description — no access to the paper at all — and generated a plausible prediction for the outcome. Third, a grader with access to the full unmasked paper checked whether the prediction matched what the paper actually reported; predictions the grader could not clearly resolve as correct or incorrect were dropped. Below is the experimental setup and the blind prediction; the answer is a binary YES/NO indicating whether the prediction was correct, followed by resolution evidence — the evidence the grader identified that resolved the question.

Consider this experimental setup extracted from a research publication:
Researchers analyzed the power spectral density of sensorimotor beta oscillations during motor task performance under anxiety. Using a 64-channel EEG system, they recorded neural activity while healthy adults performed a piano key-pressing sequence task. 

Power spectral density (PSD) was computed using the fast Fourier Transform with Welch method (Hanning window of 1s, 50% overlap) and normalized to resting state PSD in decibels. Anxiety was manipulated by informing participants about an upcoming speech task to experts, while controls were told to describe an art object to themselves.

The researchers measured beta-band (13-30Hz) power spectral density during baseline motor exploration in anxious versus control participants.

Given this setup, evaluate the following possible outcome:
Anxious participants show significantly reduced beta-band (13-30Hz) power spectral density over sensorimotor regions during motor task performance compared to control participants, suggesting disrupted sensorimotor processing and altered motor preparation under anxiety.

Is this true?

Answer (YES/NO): NO